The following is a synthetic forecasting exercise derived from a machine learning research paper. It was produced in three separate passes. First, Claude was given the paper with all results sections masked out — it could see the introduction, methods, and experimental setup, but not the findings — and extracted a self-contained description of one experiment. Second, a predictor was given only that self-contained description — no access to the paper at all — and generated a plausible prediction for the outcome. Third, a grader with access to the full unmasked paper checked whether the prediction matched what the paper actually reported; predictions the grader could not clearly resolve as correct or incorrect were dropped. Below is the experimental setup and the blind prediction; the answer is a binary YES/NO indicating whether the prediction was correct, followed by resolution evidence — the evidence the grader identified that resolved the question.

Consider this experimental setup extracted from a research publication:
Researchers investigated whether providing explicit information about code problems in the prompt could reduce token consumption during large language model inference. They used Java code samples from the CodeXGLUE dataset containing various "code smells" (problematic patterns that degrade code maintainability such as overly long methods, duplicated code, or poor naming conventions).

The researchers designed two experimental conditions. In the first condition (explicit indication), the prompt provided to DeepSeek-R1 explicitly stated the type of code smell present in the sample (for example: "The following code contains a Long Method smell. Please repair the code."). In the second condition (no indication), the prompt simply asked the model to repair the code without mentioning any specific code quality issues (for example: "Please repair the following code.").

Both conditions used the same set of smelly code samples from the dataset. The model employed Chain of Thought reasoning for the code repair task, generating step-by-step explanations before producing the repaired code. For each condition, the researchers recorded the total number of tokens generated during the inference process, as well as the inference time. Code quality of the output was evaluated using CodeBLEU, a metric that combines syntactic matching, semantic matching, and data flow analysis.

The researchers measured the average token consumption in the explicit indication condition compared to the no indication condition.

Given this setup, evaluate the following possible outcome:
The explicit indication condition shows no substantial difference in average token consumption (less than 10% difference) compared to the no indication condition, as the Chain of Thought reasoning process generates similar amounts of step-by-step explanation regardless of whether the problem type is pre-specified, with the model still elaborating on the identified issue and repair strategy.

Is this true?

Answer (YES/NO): NO